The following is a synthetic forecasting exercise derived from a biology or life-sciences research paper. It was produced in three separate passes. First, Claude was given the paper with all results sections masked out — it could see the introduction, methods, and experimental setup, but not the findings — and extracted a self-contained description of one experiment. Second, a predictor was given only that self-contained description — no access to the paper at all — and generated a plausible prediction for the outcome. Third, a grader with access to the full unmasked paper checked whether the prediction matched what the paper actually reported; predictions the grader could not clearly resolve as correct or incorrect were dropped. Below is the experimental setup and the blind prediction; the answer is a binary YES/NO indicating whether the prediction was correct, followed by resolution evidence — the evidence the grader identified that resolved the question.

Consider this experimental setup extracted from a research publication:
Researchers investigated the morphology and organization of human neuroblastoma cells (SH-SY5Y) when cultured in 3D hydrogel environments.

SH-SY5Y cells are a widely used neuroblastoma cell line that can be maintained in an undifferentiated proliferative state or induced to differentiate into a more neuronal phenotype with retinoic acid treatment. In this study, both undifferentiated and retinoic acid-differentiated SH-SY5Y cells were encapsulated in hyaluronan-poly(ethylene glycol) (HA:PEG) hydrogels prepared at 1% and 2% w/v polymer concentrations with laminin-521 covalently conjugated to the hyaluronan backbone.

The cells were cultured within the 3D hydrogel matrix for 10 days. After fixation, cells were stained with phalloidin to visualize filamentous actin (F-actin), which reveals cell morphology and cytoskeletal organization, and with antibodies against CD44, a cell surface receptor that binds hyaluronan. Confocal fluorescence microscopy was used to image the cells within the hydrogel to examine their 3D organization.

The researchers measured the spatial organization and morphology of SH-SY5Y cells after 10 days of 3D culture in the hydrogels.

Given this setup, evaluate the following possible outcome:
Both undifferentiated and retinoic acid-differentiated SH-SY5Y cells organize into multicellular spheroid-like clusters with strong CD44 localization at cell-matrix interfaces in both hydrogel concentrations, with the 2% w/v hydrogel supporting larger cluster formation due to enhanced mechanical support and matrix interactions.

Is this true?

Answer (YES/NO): NO